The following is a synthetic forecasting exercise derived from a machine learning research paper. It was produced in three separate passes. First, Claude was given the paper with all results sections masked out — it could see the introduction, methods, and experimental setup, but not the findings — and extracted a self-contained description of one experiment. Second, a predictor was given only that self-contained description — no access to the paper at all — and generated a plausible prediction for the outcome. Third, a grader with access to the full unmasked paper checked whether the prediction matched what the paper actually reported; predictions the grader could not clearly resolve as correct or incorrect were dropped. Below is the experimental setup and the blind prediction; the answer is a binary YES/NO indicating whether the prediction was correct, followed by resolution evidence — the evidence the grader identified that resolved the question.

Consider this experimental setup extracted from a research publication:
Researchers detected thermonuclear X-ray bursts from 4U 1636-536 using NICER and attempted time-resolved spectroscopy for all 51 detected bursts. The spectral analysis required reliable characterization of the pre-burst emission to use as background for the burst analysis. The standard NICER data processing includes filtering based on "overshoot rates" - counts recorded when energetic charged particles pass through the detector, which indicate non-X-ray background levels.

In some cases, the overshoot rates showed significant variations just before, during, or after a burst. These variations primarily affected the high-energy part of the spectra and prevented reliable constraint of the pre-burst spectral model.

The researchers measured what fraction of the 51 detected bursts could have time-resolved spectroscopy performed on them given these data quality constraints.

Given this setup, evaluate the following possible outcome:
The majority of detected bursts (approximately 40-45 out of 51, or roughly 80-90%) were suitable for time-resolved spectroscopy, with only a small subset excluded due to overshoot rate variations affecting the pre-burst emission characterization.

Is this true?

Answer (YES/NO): YES